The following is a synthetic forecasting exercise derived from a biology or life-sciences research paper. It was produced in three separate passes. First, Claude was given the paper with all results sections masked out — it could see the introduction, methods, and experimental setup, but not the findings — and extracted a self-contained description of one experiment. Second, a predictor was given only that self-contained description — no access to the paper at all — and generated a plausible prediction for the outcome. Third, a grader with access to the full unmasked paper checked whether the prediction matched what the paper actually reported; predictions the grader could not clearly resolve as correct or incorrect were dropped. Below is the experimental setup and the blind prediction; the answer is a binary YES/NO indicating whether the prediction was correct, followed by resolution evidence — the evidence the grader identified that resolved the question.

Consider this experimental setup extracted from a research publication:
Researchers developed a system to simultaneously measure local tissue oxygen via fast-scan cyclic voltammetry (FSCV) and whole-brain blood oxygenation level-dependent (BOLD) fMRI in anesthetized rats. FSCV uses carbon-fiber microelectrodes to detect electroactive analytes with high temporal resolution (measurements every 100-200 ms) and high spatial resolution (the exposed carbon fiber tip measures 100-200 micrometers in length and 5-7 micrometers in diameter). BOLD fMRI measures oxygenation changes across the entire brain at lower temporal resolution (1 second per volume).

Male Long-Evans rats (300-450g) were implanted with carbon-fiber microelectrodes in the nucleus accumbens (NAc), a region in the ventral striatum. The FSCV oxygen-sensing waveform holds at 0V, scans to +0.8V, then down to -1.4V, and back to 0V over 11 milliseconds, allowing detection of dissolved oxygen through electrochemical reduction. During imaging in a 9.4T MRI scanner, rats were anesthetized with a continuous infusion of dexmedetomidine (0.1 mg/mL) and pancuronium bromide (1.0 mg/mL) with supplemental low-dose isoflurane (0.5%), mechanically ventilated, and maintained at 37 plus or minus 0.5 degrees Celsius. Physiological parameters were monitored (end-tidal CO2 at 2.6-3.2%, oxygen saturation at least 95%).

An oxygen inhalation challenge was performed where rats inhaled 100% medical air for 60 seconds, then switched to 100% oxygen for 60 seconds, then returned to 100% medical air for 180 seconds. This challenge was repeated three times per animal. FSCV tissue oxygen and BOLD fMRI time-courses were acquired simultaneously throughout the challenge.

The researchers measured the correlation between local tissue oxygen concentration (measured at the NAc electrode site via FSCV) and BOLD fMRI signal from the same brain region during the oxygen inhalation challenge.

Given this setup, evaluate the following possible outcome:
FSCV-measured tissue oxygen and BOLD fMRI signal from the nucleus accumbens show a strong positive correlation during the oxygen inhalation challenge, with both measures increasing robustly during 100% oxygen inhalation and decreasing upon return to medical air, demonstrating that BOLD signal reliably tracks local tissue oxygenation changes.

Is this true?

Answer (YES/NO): YES